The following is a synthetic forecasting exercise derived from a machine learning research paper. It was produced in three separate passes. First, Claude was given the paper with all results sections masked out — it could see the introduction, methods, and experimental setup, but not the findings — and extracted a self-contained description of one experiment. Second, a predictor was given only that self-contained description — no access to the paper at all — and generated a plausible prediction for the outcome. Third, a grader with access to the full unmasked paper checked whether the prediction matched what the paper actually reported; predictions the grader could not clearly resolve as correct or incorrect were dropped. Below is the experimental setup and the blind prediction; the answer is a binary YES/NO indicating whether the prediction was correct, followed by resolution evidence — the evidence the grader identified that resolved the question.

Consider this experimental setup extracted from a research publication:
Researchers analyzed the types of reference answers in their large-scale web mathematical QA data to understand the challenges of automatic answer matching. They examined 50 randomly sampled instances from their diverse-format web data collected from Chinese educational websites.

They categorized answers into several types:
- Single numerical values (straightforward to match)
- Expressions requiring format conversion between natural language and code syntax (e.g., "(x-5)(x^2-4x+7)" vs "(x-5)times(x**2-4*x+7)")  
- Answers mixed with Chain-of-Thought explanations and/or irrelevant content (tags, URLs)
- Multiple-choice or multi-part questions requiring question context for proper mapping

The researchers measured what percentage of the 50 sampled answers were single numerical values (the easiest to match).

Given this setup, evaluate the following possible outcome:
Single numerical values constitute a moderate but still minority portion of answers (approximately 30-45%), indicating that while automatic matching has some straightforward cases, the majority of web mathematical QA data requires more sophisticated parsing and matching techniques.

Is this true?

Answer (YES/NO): NO